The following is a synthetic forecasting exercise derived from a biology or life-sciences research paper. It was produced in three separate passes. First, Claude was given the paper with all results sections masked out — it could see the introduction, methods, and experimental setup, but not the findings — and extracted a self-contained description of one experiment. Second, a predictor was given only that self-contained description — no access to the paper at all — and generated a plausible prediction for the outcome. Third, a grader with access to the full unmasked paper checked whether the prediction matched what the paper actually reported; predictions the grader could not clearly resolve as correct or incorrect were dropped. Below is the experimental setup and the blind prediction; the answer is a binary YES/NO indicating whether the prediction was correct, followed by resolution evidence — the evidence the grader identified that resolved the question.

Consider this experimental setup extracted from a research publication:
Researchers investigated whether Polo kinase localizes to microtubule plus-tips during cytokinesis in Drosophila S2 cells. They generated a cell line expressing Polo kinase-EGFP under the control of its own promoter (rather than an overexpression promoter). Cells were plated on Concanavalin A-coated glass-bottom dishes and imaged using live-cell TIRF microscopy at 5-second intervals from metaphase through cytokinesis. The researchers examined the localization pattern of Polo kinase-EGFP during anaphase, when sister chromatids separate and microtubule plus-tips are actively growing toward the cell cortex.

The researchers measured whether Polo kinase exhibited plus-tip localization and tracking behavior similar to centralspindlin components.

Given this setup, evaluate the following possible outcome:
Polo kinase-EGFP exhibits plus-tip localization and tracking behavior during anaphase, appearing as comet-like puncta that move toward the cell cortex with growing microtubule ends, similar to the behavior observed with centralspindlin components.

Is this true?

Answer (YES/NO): YES